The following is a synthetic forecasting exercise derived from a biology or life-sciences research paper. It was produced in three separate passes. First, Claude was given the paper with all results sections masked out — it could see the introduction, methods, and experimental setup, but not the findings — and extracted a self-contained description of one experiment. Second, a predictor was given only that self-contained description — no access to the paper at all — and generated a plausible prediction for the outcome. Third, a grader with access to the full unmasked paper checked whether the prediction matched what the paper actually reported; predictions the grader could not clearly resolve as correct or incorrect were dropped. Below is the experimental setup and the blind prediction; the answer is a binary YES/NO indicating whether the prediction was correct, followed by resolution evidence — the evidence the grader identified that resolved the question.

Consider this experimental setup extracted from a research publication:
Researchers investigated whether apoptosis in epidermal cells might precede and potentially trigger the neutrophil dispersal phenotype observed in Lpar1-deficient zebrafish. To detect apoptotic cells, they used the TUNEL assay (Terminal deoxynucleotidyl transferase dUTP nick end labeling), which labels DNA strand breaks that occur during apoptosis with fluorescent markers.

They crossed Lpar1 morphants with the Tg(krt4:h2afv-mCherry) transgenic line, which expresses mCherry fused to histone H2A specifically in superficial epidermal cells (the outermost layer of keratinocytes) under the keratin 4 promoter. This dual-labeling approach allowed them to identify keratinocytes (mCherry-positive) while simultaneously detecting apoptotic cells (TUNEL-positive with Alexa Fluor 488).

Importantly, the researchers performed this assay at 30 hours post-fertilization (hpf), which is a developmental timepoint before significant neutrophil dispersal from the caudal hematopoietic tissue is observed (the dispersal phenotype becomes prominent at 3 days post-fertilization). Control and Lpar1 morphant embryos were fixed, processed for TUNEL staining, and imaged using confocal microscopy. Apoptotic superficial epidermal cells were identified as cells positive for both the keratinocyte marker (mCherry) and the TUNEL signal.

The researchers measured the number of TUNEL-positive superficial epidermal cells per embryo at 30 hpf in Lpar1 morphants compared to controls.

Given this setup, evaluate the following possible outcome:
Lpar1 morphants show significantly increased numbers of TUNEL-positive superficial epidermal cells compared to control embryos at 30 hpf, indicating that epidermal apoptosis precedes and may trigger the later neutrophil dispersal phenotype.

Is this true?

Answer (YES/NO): YES